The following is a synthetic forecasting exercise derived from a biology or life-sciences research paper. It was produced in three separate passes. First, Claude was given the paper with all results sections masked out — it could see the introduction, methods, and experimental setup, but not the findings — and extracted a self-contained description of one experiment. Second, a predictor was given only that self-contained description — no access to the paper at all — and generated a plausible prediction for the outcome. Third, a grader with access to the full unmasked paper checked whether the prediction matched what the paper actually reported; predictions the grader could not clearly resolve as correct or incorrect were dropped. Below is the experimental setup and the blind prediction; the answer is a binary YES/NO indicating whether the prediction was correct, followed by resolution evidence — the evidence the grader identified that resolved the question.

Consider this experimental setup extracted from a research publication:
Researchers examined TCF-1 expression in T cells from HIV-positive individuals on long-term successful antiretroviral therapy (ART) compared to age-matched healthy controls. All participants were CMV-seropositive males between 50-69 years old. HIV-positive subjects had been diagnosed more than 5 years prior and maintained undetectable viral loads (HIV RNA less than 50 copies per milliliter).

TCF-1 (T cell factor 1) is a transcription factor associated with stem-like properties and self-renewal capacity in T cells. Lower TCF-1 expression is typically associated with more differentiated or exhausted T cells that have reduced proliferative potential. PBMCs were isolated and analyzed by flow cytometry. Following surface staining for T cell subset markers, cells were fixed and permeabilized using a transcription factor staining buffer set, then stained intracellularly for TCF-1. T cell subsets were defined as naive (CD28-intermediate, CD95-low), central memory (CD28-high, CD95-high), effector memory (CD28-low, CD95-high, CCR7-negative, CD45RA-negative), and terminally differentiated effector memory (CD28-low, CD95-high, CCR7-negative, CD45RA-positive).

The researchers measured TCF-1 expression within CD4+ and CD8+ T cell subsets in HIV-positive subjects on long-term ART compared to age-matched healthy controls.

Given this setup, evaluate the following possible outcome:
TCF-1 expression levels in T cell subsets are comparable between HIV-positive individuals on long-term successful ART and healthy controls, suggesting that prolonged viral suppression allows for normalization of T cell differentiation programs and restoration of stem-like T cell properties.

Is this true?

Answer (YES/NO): NO